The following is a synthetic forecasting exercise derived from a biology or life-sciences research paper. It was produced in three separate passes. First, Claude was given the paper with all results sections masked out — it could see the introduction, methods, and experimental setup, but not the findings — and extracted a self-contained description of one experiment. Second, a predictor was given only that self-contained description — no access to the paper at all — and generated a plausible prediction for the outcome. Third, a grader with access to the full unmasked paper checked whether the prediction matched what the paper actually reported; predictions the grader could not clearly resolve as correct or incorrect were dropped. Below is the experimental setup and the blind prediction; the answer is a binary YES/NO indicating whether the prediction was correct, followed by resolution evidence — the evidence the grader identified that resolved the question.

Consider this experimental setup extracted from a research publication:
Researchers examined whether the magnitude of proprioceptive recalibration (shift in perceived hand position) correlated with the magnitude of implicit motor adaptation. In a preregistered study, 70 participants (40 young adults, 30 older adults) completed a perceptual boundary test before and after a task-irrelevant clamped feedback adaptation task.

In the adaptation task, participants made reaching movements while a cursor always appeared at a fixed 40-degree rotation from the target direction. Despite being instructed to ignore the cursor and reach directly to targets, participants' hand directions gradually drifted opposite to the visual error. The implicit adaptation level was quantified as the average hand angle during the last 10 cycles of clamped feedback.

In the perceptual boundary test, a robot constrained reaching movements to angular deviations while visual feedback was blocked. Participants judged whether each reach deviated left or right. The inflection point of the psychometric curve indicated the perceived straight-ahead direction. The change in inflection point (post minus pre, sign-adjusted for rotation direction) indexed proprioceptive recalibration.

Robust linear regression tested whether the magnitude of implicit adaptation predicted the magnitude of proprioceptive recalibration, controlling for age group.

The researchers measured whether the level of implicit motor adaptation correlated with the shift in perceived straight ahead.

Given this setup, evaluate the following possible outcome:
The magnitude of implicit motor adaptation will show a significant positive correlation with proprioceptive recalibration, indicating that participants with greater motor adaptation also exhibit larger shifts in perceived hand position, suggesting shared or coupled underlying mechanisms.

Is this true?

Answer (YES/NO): NO